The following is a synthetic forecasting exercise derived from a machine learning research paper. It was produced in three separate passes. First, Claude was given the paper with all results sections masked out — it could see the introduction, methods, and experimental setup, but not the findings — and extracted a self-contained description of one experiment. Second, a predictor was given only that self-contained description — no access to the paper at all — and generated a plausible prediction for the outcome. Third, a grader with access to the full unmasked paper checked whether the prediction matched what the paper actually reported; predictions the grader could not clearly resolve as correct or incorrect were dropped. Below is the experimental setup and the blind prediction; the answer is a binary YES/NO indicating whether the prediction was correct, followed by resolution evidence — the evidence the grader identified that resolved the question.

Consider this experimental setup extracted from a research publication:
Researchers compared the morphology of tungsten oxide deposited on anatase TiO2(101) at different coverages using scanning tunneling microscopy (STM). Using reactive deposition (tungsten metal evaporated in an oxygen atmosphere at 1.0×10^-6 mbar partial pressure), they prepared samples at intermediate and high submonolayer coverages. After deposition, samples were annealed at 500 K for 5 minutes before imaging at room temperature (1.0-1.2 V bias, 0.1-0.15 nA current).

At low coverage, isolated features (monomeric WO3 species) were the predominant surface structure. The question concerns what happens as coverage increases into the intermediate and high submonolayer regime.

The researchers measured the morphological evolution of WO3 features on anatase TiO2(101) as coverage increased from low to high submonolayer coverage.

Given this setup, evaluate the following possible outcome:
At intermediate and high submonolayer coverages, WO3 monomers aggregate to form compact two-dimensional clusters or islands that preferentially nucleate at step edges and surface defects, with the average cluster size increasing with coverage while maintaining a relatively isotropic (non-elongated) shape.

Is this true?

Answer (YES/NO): NO